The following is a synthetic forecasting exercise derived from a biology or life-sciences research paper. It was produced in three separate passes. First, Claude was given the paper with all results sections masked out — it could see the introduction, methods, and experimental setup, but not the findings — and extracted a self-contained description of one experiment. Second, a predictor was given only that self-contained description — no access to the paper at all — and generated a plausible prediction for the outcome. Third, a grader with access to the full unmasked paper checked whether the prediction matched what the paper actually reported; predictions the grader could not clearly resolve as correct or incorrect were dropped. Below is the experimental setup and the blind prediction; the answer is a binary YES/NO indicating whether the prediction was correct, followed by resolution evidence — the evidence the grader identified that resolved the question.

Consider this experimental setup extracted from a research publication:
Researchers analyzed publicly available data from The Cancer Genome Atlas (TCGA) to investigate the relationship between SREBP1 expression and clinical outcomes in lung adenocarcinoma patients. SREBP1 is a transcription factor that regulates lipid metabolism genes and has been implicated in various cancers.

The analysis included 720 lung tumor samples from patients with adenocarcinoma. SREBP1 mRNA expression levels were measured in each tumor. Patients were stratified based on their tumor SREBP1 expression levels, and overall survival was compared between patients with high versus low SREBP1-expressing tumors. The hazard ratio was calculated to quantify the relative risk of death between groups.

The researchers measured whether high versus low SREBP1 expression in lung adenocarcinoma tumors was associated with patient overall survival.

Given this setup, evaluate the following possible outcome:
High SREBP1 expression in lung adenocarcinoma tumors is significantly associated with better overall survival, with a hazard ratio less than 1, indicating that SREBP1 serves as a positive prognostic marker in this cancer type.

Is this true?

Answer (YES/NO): NO